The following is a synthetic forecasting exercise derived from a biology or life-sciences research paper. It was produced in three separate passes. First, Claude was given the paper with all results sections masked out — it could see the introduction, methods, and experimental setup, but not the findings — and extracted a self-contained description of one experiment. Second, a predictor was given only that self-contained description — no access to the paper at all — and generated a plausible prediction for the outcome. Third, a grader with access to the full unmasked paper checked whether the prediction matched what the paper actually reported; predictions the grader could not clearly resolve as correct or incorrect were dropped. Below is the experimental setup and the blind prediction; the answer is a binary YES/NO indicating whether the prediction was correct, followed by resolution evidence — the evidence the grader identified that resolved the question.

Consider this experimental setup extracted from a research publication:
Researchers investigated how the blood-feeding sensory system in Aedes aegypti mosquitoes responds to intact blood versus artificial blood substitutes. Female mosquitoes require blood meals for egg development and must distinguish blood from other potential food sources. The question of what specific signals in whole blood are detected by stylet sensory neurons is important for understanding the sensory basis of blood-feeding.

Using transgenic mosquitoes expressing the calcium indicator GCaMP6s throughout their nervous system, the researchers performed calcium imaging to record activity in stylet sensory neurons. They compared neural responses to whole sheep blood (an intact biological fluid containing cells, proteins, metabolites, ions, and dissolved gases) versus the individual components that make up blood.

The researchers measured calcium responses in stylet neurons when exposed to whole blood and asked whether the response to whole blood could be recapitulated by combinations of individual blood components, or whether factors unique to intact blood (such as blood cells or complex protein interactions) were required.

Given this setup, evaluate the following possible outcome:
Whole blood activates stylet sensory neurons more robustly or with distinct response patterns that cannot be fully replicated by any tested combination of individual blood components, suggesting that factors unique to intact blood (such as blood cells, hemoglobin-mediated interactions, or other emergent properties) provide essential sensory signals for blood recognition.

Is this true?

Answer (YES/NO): NO